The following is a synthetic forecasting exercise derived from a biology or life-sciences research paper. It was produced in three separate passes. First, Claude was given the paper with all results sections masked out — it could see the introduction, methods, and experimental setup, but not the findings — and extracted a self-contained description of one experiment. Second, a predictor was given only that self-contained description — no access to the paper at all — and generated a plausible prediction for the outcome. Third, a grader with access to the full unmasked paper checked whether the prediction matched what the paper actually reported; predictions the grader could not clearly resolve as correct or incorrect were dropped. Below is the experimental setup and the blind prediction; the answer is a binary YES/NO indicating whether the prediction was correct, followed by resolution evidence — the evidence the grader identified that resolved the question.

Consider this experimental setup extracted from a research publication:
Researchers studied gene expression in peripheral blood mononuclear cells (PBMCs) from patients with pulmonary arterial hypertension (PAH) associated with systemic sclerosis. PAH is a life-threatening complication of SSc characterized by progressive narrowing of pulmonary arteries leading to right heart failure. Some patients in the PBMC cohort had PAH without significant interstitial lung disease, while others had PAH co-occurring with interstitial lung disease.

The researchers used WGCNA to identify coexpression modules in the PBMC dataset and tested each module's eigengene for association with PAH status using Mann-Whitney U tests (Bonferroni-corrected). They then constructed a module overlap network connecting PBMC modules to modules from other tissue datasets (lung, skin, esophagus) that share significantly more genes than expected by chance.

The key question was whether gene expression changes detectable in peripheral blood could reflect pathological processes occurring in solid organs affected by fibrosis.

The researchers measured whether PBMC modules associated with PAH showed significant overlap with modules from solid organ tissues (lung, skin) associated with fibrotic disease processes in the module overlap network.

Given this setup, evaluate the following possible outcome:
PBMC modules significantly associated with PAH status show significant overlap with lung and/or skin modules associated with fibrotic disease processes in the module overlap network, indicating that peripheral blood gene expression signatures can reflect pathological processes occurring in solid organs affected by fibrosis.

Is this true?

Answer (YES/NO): YES